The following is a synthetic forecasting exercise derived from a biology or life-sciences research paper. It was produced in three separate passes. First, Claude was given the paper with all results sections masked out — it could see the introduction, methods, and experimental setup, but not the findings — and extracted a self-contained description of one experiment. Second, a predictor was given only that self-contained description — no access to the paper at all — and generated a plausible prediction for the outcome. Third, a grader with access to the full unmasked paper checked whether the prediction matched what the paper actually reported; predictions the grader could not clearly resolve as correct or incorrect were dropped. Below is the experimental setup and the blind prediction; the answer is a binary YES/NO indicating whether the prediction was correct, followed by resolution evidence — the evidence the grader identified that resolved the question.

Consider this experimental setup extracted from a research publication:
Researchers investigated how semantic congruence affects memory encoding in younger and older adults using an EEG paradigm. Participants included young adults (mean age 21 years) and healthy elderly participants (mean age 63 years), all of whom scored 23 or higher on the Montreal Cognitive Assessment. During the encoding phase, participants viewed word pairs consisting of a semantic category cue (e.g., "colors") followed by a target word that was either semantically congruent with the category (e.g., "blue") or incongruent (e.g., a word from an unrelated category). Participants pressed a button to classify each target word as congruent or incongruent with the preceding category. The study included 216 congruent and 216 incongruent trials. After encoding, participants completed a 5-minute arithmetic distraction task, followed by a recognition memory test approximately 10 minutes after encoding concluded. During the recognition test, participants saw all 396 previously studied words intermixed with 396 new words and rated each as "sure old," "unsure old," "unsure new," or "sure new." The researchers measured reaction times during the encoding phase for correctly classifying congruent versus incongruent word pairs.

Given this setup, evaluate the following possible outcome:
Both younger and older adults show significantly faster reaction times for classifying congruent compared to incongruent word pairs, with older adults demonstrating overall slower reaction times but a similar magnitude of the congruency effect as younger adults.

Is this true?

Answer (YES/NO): YES